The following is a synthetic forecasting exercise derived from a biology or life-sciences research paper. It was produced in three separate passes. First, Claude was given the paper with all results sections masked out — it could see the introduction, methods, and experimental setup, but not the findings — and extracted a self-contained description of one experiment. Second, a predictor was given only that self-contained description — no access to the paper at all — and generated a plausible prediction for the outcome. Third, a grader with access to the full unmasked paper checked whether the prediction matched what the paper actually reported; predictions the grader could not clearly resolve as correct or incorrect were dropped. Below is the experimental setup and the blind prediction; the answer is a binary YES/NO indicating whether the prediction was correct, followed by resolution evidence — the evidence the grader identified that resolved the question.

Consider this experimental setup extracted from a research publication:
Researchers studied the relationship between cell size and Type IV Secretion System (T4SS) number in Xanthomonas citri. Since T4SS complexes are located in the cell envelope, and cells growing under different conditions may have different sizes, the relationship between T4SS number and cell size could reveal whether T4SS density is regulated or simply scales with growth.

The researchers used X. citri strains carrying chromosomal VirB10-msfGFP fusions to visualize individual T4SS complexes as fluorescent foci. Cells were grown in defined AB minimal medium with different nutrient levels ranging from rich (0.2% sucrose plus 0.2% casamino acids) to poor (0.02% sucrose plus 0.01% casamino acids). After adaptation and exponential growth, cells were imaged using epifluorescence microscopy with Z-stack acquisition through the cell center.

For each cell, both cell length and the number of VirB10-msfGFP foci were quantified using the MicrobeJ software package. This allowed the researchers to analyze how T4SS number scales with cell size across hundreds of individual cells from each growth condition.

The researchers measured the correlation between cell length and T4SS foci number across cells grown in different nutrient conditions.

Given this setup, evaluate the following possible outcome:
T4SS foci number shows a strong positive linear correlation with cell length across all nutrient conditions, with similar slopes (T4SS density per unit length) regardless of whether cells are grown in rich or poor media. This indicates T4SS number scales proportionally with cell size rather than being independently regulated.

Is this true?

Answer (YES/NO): NO